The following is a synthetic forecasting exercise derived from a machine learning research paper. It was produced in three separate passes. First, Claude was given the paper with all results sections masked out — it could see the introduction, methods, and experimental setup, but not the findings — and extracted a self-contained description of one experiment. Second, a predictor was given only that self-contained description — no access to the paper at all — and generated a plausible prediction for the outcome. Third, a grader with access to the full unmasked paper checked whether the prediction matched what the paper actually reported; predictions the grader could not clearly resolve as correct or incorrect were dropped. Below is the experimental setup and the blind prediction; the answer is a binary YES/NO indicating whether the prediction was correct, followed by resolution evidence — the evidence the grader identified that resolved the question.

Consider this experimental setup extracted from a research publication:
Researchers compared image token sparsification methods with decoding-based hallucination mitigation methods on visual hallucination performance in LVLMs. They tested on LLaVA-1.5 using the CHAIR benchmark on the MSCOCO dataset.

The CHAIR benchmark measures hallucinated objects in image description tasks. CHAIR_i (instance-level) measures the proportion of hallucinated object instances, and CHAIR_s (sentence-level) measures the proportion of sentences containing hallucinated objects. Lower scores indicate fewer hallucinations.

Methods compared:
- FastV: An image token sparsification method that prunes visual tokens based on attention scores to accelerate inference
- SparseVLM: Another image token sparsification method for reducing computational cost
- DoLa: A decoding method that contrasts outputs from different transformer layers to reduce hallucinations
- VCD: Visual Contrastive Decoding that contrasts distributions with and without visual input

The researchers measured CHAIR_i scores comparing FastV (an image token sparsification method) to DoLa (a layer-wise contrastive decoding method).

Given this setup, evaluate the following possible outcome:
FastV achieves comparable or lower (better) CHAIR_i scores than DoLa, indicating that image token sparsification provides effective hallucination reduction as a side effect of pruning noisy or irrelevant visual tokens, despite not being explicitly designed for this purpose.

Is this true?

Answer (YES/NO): NO